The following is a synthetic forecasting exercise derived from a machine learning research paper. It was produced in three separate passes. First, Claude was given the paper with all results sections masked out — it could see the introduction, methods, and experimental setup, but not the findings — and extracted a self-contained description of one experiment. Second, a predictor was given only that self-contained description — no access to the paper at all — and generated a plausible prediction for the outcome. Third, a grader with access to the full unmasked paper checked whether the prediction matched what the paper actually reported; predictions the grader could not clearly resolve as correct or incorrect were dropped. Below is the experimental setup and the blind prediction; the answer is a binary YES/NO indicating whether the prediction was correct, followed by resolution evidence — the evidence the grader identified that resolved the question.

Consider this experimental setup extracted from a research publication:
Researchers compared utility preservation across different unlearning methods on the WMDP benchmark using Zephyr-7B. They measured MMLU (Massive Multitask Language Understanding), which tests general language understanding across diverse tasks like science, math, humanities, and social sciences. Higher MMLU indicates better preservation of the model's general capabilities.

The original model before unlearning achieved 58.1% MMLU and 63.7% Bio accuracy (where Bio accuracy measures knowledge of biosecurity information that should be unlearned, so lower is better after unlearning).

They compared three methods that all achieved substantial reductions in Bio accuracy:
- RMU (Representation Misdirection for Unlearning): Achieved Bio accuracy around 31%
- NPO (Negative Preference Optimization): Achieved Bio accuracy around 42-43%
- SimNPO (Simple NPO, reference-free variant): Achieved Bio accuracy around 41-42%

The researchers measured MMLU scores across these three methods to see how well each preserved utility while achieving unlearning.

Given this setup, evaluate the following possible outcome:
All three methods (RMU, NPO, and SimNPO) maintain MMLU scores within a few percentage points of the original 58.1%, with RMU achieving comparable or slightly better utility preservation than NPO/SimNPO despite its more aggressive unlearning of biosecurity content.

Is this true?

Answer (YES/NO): NO